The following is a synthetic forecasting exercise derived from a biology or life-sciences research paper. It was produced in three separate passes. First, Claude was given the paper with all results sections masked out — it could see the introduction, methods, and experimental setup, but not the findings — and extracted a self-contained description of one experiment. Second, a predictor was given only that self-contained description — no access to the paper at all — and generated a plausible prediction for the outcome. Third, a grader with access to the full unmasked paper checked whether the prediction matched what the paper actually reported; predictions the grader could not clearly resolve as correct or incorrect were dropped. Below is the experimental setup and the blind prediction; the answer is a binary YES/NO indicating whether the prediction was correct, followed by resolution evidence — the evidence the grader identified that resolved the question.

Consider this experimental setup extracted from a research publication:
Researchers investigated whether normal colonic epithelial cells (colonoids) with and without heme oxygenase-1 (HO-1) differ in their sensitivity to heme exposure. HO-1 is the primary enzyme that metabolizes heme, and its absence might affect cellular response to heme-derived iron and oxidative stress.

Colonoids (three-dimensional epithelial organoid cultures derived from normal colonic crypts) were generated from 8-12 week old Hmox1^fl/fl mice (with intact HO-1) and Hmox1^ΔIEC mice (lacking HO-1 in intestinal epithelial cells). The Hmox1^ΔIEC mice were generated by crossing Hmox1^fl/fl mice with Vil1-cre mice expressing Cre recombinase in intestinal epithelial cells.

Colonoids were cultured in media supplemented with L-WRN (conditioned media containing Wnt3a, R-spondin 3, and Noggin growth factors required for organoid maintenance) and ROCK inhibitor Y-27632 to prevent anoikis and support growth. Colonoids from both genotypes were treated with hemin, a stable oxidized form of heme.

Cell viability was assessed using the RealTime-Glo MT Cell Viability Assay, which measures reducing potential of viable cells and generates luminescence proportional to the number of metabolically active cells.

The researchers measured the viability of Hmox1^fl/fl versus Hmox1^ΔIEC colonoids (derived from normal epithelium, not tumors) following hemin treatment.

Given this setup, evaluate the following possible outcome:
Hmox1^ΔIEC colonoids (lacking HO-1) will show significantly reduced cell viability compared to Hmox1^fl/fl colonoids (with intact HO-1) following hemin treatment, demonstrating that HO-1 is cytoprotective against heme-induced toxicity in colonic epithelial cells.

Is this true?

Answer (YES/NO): YES